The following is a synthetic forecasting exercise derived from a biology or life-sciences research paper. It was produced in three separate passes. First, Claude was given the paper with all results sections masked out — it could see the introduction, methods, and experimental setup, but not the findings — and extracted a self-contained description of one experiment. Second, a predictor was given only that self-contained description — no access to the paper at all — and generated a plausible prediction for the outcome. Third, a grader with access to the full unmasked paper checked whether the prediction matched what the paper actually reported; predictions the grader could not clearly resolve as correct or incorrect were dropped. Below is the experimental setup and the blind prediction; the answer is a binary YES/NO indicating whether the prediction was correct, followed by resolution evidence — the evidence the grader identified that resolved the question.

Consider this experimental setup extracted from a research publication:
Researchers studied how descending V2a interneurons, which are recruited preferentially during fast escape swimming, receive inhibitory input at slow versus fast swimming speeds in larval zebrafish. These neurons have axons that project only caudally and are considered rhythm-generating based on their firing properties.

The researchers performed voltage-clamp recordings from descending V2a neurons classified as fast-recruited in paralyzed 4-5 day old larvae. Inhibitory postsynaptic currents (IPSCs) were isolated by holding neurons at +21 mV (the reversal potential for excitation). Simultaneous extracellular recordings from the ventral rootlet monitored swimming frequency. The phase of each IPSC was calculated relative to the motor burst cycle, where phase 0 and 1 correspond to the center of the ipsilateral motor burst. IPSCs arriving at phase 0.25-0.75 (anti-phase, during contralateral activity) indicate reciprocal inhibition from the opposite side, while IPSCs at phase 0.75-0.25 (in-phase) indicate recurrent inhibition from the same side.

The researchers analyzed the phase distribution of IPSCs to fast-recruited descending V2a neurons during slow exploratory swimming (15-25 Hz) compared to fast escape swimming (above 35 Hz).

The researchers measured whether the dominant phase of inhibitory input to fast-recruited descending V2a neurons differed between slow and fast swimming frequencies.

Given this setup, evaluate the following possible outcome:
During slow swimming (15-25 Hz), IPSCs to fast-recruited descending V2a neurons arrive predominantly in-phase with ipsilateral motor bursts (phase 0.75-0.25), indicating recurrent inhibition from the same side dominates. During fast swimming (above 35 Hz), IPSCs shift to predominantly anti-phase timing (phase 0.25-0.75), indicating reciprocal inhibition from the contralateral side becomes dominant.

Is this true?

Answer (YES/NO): NO